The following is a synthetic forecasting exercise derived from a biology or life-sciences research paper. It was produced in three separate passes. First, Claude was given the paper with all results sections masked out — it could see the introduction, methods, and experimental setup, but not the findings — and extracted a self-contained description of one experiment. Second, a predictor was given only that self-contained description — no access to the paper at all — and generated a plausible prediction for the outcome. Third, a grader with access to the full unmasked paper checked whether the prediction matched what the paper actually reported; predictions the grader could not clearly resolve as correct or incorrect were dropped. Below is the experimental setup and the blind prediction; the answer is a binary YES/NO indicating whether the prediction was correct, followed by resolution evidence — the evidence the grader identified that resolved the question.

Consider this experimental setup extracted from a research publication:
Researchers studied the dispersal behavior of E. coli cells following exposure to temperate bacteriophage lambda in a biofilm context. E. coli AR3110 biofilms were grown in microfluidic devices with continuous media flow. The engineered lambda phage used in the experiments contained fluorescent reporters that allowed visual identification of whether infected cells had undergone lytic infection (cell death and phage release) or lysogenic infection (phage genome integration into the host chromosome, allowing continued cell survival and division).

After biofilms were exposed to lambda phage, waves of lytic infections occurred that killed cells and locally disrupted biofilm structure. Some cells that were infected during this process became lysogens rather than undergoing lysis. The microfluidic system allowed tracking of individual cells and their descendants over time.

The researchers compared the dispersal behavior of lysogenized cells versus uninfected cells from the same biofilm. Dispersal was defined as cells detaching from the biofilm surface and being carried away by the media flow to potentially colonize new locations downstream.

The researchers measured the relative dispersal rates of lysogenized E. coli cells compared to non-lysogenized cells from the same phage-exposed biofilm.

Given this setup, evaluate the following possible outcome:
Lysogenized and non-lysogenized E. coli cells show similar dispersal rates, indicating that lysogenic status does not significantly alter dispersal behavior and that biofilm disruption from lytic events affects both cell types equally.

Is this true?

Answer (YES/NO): NO